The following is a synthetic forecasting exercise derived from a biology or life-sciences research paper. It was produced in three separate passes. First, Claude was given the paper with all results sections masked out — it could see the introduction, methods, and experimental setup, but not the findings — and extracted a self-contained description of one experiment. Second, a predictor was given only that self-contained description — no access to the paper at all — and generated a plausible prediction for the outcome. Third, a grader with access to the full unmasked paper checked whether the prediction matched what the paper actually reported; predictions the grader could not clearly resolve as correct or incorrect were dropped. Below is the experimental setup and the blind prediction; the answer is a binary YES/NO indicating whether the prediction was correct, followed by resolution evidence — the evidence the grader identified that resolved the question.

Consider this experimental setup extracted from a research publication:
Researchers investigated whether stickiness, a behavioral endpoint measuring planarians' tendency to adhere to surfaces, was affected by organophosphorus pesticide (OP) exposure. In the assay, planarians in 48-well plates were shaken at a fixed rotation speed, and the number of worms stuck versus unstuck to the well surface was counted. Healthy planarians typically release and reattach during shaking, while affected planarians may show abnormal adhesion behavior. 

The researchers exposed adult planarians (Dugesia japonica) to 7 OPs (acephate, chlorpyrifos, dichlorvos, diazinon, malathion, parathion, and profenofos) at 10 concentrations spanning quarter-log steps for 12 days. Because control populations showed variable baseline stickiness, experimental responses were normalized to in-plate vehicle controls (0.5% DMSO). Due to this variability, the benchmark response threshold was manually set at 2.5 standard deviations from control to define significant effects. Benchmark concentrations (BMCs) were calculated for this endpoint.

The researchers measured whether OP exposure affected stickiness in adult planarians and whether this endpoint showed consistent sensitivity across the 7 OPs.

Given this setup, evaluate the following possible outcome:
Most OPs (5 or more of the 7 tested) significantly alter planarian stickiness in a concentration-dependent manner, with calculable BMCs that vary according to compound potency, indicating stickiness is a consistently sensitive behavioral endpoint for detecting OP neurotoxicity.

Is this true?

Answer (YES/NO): NO